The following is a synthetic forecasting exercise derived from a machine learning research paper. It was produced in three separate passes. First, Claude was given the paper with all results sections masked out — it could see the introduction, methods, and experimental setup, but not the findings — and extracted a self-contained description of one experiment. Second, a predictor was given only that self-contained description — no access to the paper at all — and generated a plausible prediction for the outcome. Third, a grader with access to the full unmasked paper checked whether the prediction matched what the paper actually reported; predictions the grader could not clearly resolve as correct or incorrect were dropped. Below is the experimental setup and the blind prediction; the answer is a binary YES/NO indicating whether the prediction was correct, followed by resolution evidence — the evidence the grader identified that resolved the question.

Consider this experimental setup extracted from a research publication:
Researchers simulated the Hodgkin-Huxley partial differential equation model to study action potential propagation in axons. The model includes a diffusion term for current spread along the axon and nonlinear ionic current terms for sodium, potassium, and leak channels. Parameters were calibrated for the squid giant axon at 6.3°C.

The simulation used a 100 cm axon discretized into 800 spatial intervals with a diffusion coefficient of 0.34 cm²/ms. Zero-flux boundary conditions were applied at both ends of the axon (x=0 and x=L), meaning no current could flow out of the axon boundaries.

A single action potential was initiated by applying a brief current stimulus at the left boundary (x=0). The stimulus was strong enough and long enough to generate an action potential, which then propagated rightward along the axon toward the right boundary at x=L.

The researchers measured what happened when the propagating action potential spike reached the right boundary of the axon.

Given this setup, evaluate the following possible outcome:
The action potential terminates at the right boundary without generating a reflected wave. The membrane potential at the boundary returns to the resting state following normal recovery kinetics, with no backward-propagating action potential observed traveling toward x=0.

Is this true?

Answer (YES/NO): YES